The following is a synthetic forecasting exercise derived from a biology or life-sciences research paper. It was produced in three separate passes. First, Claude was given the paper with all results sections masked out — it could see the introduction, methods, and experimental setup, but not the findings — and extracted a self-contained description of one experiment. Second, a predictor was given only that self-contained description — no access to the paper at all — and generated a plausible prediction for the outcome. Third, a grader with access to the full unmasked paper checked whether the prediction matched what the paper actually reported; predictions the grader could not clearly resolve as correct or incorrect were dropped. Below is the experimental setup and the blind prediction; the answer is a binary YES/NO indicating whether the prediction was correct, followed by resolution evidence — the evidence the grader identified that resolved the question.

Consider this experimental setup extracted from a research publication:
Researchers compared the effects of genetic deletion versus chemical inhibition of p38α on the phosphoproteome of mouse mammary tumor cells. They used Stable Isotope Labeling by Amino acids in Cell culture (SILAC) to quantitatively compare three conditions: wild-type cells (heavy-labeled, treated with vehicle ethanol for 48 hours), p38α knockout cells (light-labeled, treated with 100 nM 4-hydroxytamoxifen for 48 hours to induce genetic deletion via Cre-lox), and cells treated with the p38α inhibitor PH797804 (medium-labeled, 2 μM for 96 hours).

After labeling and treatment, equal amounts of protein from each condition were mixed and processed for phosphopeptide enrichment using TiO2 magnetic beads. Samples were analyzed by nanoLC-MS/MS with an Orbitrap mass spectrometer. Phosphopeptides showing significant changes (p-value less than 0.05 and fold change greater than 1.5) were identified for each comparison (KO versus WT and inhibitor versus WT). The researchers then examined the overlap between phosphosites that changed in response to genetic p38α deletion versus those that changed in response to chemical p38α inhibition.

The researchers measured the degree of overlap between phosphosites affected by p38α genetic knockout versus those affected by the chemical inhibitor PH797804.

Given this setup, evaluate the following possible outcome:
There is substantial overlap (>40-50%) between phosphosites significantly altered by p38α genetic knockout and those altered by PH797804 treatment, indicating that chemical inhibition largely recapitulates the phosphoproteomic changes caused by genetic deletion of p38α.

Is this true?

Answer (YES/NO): NO